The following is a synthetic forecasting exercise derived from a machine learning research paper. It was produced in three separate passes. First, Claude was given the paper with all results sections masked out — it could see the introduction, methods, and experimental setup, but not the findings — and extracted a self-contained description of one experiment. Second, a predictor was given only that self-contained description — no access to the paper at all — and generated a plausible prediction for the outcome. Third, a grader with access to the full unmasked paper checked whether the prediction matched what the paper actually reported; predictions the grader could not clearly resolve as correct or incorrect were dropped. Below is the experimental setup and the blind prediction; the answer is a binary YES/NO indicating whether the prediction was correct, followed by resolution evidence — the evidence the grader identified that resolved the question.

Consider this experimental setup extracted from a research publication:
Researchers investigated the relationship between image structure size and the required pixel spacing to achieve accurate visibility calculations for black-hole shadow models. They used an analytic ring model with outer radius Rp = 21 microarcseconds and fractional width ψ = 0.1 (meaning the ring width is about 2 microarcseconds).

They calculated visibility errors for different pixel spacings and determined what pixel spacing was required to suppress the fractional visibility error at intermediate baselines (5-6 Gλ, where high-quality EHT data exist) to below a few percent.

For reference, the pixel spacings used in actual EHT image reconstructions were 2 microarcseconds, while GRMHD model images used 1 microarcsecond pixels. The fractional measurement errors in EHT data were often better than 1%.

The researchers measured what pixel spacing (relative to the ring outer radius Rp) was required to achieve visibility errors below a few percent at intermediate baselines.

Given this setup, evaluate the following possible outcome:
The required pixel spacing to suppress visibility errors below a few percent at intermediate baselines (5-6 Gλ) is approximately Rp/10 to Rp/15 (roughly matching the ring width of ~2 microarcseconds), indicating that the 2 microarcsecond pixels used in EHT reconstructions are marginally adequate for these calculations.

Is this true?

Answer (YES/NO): NO